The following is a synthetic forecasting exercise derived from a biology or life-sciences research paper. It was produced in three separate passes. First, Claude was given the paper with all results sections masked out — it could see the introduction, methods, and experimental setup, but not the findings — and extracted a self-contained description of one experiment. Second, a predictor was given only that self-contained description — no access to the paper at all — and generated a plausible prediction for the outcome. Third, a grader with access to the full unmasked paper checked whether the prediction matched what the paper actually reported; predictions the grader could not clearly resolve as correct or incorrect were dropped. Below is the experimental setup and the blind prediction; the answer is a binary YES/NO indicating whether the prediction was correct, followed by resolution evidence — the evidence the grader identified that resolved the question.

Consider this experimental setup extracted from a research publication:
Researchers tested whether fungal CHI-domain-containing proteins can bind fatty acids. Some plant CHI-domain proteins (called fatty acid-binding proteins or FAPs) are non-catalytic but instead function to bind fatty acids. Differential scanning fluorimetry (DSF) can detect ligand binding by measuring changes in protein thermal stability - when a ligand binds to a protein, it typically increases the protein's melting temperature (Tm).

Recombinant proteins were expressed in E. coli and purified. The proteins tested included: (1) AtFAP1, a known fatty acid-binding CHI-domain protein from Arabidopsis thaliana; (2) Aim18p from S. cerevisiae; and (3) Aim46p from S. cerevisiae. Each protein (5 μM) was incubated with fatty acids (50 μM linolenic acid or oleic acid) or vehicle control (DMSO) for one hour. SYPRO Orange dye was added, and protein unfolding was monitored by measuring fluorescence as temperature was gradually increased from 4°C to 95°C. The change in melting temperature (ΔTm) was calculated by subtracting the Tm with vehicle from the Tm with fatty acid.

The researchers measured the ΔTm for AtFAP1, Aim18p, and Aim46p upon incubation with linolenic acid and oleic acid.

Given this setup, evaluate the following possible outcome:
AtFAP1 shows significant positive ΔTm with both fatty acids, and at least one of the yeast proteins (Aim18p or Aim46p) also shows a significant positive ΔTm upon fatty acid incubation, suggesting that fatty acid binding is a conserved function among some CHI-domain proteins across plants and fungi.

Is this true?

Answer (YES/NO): NO